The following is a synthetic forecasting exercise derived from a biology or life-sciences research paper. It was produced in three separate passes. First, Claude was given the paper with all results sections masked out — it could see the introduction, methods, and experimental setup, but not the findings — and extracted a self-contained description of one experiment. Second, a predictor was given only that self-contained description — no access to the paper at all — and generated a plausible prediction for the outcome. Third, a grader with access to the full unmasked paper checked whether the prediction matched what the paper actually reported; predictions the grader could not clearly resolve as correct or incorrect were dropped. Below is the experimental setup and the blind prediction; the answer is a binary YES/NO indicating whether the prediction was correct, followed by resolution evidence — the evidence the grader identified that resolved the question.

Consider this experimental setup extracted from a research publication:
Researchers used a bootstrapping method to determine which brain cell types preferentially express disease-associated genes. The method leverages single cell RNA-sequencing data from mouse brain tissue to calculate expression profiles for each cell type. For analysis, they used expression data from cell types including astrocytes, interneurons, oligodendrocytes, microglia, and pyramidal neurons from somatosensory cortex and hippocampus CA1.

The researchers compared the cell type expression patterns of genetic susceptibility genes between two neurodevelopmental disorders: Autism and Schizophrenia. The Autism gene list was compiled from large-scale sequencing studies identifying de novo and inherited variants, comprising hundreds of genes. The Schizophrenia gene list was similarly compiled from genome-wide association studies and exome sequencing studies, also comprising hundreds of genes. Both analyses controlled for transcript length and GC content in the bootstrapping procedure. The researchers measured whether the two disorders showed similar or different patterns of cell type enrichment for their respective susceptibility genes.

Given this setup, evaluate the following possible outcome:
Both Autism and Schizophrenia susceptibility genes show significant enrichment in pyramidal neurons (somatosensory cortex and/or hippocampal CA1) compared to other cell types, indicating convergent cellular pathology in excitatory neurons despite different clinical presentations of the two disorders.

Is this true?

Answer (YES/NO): YES